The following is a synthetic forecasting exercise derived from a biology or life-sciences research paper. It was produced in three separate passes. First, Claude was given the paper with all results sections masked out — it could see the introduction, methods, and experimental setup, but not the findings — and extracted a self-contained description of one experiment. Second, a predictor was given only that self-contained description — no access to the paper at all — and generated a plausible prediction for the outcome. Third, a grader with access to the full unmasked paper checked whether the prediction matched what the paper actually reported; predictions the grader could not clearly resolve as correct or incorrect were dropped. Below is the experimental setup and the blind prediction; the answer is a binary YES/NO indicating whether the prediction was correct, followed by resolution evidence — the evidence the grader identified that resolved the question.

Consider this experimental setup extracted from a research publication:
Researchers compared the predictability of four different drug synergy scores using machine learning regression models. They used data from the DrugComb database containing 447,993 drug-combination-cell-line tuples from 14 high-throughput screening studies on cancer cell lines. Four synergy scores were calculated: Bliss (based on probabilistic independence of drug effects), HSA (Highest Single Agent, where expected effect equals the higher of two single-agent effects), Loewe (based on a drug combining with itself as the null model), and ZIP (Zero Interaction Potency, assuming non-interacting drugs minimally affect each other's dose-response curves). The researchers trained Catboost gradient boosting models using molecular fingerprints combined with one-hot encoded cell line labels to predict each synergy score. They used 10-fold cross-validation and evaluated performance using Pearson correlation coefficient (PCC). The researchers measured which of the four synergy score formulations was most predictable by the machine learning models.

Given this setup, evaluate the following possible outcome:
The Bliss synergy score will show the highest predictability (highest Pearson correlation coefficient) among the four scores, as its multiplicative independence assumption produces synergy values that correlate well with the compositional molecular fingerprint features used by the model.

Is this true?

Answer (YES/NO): NO